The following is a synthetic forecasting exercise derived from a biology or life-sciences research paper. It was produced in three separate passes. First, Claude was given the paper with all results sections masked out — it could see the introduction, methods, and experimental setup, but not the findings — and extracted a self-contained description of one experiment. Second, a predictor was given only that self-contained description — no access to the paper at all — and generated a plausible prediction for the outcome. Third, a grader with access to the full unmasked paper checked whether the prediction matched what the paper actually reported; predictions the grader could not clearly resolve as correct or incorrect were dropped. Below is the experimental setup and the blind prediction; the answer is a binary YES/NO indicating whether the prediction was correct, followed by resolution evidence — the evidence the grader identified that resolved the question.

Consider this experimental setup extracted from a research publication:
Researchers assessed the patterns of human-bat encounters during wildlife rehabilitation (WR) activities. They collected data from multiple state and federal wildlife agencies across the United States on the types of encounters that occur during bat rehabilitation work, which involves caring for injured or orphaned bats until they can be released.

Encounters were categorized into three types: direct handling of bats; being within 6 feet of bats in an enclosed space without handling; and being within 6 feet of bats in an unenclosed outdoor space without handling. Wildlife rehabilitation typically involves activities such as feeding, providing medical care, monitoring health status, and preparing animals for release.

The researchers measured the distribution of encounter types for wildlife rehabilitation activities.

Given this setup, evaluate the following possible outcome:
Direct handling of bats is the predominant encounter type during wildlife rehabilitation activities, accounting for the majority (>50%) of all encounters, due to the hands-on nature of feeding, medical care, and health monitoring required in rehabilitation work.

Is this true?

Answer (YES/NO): YES